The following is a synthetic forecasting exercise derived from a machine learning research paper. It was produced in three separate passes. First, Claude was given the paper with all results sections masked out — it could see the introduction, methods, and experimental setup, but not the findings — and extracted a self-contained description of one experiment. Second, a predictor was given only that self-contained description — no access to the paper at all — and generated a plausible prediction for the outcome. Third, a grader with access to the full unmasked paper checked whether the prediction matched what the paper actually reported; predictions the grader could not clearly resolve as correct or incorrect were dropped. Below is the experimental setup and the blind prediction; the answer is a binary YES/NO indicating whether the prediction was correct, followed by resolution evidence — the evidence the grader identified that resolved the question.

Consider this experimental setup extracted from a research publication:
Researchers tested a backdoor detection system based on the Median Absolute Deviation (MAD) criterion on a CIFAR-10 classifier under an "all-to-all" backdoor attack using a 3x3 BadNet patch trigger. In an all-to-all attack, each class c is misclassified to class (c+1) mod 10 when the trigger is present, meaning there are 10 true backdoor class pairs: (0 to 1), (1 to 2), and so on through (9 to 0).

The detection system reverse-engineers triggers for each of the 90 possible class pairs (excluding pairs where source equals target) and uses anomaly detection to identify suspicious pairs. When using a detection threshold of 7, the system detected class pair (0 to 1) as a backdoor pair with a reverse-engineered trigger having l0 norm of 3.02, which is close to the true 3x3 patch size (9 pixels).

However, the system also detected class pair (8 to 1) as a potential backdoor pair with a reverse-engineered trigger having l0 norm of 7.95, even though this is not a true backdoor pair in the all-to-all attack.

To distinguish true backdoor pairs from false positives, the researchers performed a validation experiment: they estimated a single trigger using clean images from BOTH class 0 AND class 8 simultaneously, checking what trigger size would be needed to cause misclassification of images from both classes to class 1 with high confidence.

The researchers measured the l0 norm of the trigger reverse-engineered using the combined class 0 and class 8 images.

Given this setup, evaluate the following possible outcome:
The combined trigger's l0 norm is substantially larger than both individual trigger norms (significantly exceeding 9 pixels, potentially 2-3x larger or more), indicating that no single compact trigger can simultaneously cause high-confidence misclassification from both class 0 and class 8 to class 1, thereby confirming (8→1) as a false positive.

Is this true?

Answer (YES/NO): YES